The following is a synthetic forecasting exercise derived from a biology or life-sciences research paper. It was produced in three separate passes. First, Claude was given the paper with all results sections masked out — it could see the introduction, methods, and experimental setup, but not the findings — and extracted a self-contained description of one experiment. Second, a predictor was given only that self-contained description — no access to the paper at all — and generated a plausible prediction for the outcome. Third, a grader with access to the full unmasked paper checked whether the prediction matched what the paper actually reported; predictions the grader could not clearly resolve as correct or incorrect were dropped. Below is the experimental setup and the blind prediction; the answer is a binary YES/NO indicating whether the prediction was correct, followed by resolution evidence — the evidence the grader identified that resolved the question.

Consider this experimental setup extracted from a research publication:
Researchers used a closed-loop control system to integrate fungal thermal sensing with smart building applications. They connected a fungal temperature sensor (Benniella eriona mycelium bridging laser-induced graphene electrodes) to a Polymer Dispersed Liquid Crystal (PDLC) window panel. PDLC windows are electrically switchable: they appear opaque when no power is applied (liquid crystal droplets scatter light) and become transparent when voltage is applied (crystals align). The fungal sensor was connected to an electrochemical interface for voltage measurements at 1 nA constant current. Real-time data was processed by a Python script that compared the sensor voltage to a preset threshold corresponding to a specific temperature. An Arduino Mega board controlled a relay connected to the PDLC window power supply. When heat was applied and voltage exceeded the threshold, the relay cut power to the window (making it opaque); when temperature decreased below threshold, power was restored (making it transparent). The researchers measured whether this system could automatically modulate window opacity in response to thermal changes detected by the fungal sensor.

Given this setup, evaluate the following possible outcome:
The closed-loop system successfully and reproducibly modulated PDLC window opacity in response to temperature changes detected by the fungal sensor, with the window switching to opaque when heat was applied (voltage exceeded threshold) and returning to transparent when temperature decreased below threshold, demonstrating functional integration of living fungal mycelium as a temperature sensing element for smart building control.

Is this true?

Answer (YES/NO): YES